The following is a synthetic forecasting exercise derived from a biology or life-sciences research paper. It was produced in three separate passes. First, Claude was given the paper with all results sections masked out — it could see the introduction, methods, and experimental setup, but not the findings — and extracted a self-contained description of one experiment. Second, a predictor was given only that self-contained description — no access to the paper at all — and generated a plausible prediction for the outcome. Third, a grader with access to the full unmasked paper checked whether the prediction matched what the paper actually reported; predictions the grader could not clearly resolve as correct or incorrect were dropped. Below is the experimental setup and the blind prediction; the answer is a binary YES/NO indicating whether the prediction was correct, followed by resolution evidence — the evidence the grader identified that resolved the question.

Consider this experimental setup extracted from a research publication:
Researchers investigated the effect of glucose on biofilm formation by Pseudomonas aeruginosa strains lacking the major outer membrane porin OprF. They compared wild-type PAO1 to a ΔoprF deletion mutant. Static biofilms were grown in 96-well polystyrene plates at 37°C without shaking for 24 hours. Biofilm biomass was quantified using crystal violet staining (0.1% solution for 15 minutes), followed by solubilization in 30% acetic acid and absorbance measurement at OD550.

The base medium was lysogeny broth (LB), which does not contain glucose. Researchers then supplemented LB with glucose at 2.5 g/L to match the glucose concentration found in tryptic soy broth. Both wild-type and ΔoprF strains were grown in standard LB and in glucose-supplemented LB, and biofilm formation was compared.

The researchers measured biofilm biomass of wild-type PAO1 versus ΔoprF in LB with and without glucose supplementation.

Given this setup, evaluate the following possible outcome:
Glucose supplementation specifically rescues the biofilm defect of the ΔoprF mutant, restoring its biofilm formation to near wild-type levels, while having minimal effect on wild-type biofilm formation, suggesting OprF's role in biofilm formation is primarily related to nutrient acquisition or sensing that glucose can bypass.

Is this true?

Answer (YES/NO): NO